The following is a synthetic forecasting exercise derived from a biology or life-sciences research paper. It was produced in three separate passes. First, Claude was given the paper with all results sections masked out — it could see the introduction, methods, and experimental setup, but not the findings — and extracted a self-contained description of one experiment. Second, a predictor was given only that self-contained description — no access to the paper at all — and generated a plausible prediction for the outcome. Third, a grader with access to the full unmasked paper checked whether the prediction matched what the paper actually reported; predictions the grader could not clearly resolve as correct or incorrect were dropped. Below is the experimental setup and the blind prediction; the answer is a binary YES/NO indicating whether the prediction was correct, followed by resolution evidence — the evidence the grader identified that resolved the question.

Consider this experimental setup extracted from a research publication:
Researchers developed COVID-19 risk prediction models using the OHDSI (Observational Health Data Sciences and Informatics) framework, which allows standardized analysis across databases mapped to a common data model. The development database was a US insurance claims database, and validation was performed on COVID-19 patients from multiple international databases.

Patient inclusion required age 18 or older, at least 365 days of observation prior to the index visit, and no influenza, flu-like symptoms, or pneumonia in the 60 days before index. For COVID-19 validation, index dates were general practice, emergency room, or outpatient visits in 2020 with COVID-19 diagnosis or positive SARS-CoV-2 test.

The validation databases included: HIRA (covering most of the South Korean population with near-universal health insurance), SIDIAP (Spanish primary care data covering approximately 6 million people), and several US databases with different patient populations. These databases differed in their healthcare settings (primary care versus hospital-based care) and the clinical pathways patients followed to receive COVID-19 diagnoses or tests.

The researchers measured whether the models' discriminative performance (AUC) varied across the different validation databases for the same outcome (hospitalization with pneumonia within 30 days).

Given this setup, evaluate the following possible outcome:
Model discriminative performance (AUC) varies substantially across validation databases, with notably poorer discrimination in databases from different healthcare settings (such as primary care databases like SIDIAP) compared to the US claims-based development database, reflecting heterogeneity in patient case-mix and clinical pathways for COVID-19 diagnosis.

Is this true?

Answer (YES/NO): NO